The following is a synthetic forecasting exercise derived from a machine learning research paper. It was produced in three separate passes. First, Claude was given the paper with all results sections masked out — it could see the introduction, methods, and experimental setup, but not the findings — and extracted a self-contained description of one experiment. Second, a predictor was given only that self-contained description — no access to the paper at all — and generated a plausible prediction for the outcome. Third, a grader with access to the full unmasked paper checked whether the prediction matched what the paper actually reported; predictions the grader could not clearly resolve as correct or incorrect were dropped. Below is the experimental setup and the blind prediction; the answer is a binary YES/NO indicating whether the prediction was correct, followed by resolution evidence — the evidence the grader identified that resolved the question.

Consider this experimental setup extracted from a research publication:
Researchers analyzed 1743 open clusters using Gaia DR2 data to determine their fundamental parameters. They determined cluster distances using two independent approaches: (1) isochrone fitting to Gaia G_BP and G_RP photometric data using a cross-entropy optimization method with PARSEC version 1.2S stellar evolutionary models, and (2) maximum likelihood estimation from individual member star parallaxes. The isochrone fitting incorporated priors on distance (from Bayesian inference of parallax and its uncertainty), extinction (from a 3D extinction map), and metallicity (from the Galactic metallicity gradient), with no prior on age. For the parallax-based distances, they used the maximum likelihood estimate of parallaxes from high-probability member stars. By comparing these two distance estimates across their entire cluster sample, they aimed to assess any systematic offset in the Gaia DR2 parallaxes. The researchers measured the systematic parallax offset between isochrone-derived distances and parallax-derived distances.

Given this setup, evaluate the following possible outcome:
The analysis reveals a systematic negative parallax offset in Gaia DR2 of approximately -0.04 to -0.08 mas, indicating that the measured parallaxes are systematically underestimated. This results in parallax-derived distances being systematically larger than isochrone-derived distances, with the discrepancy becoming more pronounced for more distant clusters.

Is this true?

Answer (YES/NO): YES